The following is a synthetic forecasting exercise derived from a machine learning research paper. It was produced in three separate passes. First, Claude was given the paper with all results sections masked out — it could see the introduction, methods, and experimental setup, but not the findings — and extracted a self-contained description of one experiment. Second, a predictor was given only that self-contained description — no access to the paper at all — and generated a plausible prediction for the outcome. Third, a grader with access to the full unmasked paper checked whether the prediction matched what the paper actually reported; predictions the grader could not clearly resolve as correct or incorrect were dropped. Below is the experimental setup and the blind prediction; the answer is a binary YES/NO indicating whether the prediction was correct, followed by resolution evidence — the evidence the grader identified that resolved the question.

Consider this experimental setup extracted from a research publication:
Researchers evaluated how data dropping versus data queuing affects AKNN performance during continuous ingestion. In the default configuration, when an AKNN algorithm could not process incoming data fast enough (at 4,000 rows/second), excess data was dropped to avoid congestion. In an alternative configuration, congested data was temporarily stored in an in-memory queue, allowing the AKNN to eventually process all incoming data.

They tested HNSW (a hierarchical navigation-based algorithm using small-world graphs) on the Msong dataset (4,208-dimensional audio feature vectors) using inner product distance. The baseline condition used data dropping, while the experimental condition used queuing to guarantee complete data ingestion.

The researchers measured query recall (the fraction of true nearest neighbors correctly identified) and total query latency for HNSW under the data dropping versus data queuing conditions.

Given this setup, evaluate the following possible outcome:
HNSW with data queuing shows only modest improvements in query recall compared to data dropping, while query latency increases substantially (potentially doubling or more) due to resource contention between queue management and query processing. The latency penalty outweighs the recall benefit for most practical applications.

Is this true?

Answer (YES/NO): NO